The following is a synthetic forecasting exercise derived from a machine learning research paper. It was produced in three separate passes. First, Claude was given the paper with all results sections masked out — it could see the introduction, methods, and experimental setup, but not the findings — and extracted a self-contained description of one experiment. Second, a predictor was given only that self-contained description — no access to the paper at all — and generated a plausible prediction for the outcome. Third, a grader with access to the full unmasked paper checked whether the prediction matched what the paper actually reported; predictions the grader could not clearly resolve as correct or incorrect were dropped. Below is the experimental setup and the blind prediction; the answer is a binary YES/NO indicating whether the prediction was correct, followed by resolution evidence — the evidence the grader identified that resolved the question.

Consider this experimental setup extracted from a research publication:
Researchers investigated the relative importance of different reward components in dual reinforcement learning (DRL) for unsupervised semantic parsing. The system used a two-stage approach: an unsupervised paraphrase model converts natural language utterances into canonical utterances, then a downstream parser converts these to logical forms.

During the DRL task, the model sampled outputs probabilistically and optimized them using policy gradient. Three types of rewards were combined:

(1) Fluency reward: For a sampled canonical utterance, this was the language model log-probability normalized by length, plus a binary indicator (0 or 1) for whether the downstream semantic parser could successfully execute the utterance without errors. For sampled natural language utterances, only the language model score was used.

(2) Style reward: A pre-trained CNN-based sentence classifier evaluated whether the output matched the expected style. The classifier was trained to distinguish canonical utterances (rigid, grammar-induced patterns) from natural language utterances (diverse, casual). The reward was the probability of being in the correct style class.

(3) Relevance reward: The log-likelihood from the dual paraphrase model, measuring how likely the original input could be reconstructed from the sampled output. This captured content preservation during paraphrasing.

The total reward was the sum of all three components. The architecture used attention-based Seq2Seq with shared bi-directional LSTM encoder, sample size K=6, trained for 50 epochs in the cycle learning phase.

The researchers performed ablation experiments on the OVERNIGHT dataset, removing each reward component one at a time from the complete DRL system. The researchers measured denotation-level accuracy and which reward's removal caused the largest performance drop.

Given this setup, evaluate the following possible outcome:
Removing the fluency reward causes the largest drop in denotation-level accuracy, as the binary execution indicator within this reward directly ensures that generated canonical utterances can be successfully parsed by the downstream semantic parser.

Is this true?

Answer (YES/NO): NO